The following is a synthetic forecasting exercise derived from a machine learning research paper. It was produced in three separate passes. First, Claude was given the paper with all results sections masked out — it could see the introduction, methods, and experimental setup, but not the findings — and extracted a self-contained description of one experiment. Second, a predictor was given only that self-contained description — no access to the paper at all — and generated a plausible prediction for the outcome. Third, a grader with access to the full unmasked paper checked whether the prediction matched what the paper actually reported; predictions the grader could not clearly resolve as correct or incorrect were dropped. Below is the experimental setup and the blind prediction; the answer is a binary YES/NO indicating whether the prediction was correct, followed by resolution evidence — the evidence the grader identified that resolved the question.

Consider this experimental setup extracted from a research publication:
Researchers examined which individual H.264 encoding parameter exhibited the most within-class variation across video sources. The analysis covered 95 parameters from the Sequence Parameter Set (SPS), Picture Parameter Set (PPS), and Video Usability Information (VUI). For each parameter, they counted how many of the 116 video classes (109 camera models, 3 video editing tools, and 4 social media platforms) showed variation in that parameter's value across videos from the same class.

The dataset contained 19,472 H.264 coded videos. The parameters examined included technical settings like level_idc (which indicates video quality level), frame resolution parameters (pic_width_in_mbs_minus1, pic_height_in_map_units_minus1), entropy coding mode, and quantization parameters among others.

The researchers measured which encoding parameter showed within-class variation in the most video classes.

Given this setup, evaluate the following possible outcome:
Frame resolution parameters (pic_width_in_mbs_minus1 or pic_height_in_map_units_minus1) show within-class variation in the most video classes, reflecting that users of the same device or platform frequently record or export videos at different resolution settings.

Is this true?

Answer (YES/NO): NO